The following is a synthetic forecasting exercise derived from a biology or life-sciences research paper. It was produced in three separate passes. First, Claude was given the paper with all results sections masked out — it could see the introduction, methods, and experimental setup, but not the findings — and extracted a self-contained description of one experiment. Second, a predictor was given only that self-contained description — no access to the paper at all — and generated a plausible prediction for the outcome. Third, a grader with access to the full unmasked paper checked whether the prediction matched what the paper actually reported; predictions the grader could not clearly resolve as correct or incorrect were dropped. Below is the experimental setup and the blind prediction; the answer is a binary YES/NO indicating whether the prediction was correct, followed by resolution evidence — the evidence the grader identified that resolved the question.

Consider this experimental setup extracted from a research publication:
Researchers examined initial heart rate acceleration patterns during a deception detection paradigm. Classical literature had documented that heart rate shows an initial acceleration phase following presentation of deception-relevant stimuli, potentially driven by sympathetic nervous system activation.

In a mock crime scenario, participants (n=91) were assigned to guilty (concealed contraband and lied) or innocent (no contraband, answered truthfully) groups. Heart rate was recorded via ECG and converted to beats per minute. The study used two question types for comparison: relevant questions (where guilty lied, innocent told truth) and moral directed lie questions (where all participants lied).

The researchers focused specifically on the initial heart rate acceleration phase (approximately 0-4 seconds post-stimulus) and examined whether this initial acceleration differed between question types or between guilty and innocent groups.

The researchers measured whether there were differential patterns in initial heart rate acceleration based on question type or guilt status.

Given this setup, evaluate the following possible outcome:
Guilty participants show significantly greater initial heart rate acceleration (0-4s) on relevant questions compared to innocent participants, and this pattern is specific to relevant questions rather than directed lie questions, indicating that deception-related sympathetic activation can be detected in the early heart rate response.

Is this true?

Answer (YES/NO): NO